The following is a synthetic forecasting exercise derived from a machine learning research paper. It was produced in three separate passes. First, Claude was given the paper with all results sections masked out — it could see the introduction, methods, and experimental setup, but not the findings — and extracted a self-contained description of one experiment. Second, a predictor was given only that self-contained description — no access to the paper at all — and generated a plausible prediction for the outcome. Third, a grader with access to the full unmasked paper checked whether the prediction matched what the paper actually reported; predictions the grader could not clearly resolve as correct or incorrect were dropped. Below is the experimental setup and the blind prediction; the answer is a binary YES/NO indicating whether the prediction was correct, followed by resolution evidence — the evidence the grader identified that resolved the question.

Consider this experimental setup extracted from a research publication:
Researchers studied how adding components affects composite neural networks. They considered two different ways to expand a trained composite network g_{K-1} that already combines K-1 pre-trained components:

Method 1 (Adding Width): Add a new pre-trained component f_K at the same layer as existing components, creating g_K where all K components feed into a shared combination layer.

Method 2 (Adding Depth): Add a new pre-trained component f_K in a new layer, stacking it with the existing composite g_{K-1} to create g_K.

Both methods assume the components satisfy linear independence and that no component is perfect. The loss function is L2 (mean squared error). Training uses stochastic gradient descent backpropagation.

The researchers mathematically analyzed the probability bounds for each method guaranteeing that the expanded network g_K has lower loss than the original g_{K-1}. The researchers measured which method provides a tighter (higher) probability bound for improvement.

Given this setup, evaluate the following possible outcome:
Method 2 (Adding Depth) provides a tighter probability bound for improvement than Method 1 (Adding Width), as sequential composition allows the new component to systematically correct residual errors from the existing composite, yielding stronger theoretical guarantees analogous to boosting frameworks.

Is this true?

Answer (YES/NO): YES